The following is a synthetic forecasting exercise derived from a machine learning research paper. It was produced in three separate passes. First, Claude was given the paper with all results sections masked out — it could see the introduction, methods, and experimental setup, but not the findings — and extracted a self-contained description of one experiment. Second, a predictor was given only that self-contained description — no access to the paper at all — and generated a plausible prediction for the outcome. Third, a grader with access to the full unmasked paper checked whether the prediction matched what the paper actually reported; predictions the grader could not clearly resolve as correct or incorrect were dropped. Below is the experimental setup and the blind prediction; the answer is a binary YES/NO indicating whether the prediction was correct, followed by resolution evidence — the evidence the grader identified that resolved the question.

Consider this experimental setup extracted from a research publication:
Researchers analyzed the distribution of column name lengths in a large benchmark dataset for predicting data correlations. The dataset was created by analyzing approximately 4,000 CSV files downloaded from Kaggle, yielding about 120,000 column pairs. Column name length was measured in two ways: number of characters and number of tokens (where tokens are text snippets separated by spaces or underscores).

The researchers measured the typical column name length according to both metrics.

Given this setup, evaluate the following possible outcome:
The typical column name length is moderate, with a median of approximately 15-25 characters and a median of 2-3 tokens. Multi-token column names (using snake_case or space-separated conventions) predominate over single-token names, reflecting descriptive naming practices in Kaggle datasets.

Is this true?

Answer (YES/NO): NO